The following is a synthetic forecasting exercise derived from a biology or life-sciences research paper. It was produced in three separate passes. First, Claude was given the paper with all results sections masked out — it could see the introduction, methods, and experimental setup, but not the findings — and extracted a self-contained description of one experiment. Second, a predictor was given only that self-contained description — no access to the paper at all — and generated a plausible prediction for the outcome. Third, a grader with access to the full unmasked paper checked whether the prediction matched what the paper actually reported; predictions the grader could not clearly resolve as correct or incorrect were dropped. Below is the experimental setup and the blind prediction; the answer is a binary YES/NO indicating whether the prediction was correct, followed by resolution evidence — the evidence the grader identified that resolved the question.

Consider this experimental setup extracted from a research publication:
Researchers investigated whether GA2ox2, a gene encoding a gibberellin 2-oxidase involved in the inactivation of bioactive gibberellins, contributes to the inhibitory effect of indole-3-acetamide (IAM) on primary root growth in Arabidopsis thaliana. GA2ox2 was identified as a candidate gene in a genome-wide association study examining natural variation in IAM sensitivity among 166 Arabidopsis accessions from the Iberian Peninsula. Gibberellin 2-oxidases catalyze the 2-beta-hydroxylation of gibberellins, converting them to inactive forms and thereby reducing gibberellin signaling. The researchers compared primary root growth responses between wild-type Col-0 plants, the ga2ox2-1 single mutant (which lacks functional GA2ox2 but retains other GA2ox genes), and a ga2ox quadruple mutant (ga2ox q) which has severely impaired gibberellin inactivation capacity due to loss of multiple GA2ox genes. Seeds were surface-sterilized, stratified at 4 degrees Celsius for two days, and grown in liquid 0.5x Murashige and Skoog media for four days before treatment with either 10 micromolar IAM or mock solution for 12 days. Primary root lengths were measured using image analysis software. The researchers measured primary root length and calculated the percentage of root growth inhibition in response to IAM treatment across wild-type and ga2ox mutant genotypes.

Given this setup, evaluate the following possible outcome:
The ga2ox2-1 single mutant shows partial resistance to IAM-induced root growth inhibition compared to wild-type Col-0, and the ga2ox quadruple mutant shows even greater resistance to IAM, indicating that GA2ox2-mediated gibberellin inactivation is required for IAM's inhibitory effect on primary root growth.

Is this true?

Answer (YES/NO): NO